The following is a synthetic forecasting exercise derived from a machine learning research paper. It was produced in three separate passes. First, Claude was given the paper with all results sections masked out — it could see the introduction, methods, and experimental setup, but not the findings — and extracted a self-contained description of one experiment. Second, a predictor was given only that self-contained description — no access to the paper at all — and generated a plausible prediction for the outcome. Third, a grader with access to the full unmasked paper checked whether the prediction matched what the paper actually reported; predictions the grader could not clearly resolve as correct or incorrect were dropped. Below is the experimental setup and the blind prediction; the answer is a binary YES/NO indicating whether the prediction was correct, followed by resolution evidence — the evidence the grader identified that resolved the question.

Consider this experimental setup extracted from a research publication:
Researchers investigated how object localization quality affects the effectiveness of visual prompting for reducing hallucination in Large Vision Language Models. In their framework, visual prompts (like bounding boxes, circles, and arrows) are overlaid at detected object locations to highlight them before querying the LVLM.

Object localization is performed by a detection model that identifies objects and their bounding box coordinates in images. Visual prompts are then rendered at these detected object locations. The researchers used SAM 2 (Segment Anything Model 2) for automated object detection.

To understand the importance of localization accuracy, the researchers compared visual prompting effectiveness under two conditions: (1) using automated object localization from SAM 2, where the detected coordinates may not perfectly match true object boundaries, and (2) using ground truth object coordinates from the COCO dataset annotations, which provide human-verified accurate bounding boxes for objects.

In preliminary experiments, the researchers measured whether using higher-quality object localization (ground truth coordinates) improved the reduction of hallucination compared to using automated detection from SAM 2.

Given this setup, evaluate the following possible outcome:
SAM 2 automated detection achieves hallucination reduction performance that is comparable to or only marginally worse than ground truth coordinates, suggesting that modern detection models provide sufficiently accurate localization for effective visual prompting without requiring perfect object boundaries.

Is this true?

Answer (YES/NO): NO